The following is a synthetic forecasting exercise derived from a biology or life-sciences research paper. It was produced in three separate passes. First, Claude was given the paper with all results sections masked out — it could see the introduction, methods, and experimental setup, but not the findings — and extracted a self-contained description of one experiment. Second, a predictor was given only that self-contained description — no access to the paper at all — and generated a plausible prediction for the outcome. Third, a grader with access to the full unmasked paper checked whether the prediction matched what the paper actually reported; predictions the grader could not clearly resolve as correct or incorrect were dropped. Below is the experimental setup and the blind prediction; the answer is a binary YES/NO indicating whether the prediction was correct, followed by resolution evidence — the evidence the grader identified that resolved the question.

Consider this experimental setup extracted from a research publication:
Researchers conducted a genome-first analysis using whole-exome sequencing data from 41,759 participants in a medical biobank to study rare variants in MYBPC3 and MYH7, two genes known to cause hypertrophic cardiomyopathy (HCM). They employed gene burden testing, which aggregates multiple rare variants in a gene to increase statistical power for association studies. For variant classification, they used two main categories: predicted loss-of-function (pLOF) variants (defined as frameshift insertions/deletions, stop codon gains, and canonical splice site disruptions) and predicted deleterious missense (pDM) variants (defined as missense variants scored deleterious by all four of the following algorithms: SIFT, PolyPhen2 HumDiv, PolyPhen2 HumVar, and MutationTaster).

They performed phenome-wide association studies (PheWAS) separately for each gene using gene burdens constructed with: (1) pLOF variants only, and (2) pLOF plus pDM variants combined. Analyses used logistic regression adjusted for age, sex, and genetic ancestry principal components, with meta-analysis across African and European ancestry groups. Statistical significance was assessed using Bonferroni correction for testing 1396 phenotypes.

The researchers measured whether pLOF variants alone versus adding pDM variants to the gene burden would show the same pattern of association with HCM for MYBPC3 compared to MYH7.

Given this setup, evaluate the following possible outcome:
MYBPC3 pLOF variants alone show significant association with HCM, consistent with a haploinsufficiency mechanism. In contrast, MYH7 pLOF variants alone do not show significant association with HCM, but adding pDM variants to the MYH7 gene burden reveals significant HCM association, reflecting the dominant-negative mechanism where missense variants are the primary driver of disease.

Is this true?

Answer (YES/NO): YES